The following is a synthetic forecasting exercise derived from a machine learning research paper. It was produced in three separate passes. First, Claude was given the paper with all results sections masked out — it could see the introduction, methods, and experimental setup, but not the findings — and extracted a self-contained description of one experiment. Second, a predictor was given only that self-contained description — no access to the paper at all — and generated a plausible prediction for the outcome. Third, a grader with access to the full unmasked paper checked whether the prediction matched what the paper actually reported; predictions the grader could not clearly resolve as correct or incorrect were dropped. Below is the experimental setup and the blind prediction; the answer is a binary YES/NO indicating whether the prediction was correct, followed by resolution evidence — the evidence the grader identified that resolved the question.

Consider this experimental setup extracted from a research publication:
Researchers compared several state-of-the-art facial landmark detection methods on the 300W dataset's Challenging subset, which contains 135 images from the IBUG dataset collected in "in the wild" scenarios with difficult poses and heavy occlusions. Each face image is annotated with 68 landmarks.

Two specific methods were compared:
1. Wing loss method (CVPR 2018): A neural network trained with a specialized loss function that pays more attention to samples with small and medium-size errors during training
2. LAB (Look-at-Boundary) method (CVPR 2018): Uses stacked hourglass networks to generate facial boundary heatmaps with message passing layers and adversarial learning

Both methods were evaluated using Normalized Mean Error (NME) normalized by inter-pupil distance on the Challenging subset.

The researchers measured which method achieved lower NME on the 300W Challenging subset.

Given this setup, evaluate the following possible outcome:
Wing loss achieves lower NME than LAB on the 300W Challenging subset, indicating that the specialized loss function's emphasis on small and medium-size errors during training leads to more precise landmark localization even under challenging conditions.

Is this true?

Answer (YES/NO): NO